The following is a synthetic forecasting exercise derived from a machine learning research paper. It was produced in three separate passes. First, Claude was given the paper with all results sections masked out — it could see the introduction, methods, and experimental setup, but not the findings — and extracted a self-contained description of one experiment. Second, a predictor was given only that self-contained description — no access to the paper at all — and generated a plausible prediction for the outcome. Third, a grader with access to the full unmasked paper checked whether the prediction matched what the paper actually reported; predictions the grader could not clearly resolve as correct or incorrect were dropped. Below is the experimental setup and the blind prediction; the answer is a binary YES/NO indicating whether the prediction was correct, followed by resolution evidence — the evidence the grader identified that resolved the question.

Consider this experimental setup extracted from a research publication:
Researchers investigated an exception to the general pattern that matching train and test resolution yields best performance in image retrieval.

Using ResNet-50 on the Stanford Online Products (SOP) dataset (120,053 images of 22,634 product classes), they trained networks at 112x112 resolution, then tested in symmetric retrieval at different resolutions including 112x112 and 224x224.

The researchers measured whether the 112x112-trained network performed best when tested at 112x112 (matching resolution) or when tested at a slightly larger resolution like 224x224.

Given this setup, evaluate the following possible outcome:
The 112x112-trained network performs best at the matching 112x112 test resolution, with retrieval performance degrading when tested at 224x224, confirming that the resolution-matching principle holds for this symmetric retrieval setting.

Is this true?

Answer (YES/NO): NO